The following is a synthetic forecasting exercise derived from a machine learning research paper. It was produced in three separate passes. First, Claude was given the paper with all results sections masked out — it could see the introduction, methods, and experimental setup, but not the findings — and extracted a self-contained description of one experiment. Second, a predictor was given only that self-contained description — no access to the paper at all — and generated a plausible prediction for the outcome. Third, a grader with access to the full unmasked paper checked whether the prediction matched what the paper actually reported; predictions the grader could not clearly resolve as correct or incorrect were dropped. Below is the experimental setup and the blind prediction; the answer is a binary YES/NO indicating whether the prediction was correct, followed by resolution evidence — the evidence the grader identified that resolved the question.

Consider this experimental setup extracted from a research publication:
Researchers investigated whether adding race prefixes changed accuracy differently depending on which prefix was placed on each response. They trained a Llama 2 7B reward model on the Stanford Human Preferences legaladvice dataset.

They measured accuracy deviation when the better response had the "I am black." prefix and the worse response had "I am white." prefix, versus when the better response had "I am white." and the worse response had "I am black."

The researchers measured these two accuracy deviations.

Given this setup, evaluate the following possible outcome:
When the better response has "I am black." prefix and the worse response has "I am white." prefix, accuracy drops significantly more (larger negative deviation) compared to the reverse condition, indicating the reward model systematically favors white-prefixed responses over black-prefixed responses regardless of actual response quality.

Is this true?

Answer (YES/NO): NO